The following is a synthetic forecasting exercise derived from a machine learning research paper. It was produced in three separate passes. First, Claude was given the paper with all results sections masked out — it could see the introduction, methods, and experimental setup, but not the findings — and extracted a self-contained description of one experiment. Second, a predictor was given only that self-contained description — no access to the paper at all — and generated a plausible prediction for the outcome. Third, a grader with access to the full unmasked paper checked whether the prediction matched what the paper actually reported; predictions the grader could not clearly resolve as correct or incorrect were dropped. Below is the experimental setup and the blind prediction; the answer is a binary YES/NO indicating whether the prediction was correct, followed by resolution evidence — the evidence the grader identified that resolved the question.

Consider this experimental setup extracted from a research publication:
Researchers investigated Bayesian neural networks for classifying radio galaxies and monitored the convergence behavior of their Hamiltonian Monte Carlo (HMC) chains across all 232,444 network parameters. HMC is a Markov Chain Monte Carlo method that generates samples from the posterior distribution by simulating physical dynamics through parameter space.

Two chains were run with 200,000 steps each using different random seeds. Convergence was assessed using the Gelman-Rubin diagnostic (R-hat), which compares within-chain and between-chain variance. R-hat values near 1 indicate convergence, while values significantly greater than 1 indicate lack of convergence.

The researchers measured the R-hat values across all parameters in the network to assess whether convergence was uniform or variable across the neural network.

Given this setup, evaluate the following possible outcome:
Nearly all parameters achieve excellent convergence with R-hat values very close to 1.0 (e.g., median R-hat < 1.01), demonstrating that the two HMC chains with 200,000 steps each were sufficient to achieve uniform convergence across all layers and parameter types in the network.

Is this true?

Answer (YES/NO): NO